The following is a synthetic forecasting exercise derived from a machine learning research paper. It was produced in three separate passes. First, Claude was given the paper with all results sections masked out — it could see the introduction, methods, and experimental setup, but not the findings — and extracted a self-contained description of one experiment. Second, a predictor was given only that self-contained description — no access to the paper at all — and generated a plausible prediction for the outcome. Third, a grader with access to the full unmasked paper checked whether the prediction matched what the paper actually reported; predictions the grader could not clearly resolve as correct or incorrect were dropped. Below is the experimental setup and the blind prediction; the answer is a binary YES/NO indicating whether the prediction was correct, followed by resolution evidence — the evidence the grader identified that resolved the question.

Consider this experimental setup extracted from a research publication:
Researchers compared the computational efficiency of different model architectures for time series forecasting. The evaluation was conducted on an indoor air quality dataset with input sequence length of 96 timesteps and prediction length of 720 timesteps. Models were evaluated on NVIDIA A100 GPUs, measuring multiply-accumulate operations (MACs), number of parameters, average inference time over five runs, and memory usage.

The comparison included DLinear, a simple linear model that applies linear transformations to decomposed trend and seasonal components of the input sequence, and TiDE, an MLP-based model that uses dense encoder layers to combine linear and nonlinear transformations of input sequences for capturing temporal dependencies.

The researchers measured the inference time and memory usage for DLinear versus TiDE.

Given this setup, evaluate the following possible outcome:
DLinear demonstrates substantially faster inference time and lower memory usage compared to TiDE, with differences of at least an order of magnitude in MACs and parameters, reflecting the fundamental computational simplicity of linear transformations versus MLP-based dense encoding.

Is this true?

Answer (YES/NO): YES